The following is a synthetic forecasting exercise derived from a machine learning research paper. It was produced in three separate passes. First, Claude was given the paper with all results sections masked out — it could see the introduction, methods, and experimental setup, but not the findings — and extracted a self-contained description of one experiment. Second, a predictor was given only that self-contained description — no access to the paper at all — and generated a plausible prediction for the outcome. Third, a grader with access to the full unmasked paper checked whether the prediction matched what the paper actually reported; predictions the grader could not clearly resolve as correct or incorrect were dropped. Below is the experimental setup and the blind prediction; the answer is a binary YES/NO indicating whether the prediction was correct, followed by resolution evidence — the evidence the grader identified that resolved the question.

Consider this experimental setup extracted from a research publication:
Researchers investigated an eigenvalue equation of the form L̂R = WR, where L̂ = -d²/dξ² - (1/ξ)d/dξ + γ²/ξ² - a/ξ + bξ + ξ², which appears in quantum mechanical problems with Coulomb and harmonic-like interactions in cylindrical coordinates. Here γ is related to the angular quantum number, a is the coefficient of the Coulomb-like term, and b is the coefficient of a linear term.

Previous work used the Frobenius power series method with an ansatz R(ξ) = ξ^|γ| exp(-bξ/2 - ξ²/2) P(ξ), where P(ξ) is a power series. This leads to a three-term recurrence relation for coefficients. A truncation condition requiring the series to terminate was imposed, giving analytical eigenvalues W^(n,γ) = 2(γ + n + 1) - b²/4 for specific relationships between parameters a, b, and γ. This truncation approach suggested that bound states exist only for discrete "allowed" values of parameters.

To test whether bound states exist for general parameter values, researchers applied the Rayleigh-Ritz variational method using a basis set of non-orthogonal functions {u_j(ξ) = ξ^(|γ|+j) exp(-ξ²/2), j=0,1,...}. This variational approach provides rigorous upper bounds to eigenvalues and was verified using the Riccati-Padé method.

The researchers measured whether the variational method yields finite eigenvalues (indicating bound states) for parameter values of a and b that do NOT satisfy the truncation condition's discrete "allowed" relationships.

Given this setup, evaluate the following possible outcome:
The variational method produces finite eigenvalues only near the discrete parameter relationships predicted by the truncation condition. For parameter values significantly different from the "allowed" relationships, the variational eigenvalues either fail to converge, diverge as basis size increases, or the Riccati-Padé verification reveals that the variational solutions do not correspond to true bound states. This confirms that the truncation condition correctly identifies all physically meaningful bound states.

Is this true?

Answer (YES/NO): NO